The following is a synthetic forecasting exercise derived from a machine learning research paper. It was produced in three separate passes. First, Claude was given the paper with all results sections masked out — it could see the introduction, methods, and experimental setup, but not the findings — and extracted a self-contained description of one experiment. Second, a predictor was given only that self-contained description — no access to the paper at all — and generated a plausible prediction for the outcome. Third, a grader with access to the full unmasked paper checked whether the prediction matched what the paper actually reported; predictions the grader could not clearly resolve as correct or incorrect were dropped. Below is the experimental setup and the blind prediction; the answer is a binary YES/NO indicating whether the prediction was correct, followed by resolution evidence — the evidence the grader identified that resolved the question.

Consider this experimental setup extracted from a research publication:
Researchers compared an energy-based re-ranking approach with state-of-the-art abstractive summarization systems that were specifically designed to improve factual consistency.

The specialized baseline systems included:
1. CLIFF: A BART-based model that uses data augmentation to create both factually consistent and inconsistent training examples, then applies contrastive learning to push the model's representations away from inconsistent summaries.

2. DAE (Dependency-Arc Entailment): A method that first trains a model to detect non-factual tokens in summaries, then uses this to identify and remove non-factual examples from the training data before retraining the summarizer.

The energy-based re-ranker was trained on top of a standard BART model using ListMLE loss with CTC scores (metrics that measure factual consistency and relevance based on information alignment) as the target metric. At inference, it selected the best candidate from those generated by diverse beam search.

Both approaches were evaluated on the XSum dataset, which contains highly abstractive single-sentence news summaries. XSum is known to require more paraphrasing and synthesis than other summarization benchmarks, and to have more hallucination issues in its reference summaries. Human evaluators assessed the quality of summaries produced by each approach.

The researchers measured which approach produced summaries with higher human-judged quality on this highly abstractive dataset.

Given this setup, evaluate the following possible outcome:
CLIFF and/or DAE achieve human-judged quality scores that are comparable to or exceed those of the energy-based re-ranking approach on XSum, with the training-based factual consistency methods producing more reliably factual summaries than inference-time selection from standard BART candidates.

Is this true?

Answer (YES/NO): YES